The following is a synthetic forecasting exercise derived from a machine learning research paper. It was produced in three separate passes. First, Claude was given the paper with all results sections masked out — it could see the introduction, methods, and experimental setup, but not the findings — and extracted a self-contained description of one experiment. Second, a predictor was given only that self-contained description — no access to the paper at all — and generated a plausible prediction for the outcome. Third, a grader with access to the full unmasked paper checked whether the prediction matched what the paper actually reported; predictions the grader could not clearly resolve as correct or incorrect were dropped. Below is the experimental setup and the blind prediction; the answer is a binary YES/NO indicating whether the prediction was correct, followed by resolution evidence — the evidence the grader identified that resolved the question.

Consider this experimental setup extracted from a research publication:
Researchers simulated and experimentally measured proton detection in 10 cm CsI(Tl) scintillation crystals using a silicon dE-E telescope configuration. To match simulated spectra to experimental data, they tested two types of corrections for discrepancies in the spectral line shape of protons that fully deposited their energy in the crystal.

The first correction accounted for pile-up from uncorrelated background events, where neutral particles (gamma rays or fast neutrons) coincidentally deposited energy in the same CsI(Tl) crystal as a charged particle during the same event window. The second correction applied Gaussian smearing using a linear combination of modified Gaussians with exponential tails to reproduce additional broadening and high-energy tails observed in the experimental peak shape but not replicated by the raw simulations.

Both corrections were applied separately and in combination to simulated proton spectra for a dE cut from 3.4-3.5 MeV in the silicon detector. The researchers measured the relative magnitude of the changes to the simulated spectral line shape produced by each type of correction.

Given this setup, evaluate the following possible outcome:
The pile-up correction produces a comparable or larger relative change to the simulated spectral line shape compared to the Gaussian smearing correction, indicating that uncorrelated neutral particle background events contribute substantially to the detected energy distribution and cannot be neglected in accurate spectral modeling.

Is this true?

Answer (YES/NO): NO